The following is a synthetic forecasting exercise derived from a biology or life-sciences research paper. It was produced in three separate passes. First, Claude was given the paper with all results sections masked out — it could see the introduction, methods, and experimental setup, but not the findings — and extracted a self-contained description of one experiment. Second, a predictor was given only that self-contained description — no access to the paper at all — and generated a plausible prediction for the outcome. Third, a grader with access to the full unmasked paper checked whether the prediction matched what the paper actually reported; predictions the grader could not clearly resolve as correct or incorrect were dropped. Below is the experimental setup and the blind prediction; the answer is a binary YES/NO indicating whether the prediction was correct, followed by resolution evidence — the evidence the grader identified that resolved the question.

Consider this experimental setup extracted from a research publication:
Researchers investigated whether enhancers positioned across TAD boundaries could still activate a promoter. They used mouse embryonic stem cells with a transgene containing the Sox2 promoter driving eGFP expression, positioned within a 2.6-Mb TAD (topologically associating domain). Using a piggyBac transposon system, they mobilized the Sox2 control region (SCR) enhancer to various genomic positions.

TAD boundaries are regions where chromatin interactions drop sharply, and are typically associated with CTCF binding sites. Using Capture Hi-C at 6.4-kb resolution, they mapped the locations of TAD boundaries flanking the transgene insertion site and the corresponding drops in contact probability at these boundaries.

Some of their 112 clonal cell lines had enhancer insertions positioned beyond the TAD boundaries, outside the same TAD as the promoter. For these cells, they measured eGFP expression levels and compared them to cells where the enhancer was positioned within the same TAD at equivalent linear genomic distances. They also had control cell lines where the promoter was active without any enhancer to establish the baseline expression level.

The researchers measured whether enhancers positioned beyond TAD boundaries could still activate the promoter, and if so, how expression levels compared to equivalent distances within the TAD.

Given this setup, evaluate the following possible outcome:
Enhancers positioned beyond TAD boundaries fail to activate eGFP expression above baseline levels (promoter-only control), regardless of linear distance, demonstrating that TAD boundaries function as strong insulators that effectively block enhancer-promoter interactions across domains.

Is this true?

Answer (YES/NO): YES